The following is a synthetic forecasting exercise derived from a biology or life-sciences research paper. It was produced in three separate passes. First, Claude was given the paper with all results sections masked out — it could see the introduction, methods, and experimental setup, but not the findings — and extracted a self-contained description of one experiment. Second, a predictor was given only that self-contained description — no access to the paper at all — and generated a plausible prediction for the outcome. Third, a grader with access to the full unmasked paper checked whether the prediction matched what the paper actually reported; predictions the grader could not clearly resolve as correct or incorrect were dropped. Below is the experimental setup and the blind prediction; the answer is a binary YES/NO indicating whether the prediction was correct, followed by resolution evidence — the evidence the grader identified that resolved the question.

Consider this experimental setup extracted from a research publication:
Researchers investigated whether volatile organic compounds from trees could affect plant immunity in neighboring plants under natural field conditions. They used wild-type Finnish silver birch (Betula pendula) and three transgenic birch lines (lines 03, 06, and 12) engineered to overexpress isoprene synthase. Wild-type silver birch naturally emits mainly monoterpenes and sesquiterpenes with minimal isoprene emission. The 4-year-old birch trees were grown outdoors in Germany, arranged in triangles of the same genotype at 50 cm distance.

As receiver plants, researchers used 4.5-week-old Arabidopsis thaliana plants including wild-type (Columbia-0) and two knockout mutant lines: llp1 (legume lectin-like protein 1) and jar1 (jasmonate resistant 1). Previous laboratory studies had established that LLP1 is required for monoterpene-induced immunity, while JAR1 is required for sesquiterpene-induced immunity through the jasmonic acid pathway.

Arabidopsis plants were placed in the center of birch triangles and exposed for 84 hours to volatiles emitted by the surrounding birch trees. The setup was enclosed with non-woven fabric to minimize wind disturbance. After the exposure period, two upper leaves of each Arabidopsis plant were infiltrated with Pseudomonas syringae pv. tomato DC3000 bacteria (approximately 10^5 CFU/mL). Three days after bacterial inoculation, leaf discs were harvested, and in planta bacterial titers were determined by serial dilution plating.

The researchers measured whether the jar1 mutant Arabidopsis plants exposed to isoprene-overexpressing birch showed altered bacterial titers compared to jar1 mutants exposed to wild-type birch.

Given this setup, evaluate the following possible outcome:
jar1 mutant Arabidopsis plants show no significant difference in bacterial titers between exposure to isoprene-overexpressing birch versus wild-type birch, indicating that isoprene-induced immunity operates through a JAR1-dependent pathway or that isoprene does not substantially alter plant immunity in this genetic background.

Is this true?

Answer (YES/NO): NO